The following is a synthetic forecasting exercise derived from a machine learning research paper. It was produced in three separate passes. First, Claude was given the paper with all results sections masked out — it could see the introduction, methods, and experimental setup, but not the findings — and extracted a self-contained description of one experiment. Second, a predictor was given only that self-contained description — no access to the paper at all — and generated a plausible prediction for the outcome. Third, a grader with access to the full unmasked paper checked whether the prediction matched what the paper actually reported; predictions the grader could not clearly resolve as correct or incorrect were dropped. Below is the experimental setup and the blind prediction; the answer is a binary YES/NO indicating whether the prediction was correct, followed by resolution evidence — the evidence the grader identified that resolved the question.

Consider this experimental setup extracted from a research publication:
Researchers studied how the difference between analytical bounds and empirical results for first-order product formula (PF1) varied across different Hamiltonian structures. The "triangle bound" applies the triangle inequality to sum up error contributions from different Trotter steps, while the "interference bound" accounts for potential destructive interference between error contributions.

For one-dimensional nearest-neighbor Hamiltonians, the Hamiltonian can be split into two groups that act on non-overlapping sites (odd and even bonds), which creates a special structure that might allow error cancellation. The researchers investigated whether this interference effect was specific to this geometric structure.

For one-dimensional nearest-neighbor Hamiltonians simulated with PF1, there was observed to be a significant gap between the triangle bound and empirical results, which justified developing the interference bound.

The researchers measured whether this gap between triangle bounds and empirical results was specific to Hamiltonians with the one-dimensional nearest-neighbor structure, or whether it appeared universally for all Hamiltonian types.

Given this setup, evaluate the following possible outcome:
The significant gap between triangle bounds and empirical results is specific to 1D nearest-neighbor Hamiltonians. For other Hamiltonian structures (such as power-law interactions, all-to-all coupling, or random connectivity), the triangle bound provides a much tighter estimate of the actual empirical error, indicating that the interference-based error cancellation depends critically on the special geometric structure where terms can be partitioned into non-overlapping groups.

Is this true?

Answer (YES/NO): NO